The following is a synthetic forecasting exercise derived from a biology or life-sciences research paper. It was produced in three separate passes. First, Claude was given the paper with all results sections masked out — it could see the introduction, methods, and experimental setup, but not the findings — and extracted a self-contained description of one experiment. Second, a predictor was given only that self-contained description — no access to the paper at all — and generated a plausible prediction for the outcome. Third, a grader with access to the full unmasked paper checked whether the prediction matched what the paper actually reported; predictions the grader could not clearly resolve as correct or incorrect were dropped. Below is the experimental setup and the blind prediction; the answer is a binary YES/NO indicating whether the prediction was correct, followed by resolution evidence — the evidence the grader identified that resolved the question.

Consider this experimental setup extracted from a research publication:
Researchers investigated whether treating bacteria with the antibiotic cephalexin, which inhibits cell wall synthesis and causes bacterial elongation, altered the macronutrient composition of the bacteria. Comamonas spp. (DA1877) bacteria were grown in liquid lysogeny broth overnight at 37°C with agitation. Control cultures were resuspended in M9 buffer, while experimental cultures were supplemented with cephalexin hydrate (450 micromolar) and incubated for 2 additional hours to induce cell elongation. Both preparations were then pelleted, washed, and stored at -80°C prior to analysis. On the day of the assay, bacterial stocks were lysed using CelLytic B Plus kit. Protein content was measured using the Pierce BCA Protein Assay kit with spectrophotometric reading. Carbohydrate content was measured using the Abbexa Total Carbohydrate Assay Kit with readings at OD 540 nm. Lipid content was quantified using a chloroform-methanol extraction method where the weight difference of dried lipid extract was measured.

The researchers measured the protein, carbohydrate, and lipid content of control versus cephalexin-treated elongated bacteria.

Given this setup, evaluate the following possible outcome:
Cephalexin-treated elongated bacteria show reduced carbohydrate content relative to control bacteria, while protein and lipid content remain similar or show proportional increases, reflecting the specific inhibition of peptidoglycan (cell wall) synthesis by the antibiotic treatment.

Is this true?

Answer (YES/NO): NO